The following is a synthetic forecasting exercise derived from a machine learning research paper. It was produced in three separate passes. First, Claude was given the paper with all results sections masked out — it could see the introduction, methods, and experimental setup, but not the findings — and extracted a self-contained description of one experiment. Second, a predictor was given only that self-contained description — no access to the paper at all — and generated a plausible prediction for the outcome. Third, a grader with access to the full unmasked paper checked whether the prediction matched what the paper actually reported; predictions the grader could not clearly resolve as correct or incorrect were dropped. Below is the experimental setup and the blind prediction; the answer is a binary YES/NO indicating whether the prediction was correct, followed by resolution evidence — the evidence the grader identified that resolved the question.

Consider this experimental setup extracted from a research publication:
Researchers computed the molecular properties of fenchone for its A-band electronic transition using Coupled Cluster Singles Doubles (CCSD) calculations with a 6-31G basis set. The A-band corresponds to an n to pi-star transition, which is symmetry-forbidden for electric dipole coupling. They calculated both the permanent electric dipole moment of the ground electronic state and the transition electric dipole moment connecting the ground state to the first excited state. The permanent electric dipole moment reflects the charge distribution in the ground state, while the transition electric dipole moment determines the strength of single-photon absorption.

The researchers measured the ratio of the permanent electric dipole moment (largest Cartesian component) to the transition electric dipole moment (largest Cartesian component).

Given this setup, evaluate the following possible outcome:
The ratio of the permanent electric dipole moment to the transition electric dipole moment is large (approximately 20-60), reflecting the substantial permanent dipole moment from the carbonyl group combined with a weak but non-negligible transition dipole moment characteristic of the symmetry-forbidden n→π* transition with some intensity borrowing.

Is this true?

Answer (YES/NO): NO